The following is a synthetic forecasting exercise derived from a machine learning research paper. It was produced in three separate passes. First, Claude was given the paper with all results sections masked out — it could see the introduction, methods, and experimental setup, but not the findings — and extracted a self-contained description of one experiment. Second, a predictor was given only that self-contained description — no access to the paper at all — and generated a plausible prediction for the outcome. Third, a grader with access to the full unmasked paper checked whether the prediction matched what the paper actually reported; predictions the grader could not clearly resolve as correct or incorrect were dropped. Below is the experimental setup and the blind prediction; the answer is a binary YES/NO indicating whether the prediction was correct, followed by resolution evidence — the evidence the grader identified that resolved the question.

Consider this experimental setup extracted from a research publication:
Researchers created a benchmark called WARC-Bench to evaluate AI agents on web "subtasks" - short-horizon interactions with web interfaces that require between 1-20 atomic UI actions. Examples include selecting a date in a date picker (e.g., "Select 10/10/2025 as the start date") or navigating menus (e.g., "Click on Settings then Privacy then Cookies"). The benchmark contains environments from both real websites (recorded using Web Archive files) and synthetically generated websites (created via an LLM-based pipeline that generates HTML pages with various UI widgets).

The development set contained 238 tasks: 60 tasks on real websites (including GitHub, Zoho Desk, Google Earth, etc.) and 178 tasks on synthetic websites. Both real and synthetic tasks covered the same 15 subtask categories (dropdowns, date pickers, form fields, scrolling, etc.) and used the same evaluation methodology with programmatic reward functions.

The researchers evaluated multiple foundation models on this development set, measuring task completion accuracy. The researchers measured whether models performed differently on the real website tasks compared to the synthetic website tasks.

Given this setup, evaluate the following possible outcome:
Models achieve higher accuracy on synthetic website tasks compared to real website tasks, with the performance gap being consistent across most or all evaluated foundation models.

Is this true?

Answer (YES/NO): YES